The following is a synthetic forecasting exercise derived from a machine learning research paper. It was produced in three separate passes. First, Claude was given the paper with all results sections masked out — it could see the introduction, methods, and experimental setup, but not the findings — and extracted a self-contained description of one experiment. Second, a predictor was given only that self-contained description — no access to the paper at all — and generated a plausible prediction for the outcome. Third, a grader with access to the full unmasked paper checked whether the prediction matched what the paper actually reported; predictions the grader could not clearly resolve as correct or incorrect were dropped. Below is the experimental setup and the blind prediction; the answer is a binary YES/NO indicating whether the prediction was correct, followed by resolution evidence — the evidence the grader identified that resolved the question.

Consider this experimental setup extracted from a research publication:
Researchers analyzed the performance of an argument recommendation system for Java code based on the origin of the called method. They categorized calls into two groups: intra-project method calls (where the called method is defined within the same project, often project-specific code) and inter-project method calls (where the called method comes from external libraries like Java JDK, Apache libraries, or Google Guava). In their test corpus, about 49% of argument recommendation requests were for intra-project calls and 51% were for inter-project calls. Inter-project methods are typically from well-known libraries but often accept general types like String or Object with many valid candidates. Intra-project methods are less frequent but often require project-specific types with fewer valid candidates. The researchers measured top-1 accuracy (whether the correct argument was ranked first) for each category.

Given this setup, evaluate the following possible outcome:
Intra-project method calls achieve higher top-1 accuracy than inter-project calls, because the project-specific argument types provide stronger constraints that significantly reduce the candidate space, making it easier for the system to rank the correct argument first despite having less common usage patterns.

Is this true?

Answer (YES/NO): YES